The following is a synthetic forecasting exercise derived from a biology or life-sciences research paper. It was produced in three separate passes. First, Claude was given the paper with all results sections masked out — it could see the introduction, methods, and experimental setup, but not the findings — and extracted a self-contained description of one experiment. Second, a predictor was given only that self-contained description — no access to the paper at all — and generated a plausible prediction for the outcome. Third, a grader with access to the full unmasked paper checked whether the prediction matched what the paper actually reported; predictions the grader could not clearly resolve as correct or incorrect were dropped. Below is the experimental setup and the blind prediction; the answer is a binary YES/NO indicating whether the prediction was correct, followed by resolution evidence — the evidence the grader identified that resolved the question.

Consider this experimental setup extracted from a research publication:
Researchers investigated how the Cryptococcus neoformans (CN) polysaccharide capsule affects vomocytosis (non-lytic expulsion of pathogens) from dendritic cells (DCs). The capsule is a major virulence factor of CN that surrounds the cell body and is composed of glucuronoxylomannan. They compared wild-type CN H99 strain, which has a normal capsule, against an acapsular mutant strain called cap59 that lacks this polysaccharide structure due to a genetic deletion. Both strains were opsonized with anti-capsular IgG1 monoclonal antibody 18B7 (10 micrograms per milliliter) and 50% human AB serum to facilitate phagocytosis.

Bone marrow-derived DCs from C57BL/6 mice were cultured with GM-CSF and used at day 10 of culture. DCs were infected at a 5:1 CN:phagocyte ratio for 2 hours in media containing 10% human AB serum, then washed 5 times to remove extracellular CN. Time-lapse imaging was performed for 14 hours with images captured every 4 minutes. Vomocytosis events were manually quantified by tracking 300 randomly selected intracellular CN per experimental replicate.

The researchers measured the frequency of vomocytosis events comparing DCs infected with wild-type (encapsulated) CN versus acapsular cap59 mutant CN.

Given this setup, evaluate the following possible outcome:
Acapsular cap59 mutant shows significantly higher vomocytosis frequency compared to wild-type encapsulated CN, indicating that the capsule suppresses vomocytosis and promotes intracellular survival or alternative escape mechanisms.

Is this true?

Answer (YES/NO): NO